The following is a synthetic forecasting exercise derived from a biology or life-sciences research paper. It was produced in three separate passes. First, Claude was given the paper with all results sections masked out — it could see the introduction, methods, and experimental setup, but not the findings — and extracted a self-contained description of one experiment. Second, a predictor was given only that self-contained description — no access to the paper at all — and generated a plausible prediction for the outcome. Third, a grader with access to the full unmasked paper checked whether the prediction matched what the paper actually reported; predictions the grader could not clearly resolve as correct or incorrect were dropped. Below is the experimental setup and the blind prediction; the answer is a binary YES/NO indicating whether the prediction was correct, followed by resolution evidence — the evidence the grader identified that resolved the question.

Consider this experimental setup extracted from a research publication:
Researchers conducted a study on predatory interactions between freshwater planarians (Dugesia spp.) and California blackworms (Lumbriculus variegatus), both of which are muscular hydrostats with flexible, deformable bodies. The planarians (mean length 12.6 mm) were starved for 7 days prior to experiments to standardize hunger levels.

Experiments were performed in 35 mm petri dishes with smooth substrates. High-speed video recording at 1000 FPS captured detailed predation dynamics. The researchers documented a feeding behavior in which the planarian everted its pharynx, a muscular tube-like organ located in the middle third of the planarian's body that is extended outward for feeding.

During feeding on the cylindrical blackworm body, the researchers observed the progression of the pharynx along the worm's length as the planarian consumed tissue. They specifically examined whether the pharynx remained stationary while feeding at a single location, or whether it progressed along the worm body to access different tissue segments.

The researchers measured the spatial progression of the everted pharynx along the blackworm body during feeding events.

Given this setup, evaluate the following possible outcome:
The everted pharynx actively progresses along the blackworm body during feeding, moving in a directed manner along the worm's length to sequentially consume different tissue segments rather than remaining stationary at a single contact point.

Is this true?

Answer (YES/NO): YES